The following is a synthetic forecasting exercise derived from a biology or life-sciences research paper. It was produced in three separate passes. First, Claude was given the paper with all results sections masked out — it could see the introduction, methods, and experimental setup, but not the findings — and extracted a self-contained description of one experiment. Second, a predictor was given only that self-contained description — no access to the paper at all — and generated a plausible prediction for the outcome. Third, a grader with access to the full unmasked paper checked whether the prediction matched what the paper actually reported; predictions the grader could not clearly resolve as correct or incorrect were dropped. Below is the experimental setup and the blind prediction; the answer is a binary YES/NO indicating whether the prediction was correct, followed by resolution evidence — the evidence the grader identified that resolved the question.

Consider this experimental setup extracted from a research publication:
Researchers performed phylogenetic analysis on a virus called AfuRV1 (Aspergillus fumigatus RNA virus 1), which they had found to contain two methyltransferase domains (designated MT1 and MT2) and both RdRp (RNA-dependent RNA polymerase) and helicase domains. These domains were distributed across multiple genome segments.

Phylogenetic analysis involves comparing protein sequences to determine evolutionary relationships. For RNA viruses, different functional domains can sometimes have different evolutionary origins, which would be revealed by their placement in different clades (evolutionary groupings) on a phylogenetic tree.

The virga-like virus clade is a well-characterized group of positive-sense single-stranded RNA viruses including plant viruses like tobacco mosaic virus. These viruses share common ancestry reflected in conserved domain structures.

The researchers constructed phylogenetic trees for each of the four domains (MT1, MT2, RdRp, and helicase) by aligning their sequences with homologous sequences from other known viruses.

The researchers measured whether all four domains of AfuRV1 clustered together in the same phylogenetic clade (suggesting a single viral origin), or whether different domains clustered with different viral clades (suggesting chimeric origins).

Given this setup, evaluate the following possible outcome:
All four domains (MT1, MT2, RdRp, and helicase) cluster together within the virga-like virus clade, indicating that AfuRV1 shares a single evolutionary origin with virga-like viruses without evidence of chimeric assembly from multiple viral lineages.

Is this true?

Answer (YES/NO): NO